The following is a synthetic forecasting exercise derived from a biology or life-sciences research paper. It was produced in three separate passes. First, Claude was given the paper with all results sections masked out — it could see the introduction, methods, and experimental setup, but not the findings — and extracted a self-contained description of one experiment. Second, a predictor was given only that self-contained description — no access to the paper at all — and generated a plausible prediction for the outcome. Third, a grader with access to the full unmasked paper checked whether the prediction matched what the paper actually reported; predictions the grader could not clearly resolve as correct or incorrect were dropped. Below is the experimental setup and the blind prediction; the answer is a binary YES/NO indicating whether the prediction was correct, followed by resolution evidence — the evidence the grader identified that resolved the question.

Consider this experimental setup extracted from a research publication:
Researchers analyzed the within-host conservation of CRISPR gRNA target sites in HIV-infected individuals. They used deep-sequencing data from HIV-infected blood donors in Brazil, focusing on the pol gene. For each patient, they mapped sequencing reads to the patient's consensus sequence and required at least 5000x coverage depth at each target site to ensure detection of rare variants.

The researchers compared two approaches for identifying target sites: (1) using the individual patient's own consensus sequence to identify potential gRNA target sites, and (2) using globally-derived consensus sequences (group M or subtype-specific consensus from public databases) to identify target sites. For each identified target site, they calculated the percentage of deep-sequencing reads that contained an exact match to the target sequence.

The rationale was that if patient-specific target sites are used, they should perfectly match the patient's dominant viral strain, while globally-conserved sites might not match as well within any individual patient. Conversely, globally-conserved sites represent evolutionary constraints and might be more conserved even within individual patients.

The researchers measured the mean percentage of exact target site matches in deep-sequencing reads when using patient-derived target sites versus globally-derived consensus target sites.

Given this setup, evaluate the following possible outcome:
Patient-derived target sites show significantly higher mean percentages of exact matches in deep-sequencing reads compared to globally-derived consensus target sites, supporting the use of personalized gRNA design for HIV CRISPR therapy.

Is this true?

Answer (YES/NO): NO